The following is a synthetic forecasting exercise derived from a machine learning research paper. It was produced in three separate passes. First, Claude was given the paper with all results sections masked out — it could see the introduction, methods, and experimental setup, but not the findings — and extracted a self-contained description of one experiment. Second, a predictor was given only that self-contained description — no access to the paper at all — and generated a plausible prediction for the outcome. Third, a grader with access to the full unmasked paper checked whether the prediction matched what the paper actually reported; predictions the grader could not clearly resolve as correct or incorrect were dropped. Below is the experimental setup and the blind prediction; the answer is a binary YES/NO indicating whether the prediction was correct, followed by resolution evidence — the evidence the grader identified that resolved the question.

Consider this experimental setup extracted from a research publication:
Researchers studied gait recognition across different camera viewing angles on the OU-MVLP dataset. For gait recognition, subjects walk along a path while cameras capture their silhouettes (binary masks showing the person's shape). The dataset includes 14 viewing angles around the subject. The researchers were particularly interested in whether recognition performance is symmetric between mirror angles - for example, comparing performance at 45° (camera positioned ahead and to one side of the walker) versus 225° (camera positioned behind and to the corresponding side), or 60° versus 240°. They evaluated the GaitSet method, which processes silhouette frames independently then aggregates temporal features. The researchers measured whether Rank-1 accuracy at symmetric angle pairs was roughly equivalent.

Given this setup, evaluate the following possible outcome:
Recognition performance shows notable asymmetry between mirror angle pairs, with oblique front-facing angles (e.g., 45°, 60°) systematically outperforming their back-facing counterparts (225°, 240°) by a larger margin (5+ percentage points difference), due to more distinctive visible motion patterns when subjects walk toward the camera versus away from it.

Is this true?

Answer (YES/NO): NO